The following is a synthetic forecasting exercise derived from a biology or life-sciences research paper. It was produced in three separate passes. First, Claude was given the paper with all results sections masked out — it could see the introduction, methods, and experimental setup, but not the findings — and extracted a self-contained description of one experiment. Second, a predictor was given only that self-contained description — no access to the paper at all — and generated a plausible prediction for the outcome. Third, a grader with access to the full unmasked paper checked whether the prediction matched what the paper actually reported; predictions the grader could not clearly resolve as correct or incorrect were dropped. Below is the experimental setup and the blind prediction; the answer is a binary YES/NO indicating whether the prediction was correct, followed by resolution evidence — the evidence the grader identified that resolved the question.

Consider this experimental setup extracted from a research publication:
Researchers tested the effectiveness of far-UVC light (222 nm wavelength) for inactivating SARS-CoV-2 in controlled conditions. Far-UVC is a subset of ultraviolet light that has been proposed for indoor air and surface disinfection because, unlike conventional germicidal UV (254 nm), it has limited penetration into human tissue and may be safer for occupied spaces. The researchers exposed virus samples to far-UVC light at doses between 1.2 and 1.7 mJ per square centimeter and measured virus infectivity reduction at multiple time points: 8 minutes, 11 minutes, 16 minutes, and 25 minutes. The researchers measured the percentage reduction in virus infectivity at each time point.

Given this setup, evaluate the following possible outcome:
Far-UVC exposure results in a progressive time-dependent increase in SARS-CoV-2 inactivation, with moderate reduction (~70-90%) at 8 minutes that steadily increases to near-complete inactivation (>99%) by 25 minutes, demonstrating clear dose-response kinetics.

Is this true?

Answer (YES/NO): YES